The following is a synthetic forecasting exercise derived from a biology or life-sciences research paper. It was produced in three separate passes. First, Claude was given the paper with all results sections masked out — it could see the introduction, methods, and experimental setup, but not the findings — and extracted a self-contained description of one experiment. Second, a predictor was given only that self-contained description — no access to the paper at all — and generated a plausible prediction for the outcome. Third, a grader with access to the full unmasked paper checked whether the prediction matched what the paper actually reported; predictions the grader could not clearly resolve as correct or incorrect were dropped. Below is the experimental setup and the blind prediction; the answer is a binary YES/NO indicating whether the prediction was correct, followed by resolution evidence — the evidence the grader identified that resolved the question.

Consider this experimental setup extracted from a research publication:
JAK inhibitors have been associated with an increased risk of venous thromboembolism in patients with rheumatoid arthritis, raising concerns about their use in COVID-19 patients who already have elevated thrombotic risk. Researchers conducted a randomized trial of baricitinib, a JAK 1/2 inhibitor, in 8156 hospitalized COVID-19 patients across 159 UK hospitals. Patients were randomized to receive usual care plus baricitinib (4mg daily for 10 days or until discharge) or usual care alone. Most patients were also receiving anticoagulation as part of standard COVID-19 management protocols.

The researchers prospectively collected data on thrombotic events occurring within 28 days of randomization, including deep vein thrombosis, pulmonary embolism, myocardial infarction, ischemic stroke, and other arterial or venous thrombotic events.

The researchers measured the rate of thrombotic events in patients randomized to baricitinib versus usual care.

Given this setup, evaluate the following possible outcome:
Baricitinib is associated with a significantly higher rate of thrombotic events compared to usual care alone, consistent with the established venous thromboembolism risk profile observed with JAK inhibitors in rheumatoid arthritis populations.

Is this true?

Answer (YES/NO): NO